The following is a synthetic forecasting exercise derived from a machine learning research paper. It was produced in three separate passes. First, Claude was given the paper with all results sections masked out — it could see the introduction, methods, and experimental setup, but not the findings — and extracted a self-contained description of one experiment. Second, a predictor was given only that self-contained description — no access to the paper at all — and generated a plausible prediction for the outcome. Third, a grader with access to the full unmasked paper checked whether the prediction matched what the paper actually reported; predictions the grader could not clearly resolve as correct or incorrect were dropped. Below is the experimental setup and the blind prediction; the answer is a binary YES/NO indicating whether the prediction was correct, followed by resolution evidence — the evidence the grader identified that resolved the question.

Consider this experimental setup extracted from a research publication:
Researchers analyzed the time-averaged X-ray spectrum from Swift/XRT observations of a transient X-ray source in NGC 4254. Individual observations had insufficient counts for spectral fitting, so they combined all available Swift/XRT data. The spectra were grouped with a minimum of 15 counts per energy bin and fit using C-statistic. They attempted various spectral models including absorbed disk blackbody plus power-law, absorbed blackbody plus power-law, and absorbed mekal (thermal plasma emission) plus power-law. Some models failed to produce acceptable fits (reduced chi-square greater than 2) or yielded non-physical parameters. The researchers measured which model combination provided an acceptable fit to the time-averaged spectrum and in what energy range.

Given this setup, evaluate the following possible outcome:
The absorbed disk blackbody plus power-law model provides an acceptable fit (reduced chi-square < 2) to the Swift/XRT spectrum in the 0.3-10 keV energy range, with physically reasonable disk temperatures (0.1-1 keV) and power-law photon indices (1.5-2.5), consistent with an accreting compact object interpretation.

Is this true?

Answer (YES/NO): NO